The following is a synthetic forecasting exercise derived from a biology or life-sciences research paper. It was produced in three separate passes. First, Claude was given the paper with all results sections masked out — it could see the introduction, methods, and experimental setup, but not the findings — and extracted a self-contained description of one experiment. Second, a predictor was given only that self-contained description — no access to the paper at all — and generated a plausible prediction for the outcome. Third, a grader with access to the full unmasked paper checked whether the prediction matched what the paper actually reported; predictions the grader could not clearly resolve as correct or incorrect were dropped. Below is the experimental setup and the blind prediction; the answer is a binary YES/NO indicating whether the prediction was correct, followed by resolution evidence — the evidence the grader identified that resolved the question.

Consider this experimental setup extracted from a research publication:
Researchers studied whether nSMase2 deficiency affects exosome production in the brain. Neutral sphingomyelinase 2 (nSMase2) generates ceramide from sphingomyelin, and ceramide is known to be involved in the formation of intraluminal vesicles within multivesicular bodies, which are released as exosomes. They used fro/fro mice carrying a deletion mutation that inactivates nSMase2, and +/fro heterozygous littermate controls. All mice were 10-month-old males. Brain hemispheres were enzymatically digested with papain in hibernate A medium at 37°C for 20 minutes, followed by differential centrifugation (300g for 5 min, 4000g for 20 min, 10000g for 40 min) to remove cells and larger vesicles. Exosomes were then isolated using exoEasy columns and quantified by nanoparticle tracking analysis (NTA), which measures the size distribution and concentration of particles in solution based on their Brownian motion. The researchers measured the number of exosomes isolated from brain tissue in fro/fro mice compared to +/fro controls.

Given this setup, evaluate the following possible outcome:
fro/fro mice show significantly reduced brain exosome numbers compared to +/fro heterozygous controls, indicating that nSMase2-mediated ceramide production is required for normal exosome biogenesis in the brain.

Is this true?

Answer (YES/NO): YES